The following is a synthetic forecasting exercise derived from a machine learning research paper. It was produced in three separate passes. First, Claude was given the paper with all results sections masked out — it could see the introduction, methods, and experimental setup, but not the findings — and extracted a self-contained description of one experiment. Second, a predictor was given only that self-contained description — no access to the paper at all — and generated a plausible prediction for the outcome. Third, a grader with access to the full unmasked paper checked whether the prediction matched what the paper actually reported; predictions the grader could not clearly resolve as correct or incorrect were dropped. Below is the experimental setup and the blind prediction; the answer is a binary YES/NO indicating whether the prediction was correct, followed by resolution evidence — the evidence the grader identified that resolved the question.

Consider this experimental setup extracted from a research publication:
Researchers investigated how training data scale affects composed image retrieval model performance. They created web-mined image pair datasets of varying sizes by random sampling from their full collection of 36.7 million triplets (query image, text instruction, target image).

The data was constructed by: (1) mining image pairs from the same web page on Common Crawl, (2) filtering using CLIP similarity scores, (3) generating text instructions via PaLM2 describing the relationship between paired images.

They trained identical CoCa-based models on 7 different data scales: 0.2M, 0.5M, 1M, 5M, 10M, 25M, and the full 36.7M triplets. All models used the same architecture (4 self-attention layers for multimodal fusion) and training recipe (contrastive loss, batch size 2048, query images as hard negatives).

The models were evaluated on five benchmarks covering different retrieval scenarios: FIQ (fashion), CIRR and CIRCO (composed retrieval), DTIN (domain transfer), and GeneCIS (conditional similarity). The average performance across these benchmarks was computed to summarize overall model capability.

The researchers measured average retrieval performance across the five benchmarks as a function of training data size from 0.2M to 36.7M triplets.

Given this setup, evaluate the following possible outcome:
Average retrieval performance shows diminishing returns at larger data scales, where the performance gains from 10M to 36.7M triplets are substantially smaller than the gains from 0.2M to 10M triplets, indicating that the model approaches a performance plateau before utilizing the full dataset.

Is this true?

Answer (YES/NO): YES